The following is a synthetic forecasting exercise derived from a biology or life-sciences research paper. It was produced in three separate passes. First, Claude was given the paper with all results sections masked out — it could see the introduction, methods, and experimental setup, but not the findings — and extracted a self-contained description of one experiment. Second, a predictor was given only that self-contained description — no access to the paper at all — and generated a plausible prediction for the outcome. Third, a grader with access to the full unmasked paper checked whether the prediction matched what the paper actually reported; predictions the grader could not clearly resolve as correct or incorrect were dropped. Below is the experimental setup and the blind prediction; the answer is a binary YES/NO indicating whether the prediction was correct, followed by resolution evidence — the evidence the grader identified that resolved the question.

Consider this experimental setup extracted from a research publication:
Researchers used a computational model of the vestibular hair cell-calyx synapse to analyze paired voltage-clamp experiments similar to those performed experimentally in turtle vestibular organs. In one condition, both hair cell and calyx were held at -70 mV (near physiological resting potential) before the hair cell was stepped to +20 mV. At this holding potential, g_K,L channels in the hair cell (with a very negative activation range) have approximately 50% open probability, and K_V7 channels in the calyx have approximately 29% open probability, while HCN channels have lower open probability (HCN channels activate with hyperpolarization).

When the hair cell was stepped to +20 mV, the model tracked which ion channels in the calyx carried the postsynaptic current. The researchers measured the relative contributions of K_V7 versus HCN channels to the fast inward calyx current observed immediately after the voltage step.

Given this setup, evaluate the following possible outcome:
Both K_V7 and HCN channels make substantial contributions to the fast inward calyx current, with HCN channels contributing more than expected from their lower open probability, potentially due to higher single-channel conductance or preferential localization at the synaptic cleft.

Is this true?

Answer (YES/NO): NO